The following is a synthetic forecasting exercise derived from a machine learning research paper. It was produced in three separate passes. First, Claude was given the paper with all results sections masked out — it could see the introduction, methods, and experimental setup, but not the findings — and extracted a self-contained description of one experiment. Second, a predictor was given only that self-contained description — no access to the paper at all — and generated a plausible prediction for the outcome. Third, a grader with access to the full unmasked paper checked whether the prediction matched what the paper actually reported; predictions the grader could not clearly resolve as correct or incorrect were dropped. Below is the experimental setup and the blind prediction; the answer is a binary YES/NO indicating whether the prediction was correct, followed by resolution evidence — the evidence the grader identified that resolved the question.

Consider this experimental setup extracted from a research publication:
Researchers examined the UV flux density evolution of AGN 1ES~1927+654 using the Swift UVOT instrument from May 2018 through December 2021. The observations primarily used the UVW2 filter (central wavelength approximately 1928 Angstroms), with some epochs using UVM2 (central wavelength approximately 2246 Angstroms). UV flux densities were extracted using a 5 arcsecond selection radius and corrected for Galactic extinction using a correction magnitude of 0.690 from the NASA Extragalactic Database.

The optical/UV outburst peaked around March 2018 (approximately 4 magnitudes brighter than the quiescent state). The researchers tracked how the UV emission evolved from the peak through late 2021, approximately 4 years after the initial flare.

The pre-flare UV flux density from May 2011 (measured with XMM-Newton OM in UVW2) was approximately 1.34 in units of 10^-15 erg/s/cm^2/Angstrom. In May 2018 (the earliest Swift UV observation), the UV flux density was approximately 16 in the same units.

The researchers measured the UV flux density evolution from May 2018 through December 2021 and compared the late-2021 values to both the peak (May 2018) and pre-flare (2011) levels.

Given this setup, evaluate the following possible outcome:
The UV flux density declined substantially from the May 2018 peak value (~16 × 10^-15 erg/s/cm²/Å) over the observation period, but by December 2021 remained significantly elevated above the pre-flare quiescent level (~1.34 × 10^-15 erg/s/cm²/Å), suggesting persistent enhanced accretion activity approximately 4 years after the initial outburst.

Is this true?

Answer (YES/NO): NO